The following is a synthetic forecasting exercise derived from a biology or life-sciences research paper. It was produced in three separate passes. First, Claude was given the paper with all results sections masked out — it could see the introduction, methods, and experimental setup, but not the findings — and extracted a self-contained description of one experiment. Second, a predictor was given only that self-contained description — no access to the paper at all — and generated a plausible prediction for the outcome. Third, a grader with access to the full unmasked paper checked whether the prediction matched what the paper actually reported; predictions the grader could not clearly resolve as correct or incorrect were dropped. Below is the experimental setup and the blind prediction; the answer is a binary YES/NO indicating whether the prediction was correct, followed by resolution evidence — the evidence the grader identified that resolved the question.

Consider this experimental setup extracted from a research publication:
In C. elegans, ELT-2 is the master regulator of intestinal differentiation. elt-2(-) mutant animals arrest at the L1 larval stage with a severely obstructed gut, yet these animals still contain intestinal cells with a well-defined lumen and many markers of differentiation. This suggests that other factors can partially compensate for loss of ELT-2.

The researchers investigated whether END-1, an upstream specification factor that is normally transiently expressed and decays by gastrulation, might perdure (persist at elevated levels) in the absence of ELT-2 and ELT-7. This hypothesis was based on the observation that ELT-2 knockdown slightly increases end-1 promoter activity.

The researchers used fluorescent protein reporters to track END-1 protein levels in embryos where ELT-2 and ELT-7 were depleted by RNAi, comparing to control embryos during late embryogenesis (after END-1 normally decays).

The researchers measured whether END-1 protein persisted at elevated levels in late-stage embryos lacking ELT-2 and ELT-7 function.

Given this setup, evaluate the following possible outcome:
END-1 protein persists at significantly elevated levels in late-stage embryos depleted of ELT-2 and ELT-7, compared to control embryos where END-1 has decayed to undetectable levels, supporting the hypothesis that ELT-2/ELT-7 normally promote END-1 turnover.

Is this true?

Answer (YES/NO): NO